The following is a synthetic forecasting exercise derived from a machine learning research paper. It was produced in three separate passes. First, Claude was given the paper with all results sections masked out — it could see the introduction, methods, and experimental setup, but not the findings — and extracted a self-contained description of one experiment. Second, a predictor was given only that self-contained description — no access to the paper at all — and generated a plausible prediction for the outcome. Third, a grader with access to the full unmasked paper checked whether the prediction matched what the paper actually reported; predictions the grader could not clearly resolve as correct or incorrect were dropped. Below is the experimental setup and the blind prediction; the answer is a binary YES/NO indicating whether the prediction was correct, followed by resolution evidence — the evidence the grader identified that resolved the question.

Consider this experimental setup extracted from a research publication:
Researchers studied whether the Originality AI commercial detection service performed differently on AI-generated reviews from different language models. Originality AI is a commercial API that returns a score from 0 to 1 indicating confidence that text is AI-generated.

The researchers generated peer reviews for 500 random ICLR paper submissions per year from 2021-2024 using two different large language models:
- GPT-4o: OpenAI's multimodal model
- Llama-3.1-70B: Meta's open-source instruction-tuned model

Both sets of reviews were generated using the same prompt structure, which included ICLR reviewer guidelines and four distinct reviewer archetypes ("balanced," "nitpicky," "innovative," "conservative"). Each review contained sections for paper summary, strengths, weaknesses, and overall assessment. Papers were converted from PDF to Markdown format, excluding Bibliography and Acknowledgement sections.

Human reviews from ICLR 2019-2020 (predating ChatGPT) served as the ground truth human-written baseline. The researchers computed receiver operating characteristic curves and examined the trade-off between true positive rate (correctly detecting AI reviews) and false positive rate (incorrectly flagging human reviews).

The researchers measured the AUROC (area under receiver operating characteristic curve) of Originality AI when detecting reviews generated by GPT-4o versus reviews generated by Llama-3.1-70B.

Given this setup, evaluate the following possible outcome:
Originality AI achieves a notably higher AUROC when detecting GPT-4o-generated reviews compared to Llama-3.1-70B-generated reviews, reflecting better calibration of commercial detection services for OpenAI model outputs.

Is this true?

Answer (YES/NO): NO